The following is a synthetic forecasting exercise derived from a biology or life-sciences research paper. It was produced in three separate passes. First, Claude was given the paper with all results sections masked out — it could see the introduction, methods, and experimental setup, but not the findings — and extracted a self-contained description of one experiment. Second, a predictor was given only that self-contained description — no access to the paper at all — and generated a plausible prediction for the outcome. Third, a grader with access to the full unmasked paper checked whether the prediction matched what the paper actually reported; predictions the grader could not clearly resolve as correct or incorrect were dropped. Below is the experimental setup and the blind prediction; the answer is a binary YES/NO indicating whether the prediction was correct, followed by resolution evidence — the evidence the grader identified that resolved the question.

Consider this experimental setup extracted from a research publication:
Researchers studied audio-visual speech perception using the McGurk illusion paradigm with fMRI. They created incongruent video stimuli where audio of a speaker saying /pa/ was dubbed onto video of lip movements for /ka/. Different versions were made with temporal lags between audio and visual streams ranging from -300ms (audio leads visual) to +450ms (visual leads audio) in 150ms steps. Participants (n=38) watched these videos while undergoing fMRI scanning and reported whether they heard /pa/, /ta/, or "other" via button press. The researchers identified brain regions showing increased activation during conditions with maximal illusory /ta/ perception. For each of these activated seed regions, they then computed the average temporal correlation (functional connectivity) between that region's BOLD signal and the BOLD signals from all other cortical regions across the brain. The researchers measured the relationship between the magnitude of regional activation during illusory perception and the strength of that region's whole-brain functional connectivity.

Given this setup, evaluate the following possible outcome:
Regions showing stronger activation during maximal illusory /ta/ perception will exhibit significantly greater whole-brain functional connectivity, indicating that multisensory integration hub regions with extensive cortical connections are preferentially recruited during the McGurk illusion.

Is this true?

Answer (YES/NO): NO